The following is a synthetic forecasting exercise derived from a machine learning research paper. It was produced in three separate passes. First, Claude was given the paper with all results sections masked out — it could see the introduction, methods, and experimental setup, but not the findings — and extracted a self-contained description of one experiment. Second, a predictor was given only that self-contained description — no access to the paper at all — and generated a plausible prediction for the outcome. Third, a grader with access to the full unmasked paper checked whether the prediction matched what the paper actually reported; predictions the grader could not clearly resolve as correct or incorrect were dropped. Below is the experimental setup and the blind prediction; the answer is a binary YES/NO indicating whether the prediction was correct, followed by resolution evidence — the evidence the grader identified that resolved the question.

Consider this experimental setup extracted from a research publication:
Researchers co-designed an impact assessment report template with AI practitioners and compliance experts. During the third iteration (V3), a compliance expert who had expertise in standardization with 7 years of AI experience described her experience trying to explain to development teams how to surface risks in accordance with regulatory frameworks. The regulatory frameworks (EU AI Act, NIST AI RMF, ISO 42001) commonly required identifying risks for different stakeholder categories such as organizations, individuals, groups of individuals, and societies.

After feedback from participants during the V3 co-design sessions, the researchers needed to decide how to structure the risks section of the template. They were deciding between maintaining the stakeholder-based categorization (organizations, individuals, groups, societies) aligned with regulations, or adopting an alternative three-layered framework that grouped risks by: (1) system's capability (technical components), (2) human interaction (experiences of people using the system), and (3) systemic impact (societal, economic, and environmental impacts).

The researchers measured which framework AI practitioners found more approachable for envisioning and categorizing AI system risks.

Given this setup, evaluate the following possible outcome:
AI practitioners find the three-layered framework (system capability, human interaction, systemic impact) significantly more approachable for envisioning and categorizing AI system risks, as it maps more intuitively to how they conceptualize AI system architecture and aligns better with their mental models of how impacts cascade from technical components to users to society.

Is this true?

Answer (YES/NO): NO